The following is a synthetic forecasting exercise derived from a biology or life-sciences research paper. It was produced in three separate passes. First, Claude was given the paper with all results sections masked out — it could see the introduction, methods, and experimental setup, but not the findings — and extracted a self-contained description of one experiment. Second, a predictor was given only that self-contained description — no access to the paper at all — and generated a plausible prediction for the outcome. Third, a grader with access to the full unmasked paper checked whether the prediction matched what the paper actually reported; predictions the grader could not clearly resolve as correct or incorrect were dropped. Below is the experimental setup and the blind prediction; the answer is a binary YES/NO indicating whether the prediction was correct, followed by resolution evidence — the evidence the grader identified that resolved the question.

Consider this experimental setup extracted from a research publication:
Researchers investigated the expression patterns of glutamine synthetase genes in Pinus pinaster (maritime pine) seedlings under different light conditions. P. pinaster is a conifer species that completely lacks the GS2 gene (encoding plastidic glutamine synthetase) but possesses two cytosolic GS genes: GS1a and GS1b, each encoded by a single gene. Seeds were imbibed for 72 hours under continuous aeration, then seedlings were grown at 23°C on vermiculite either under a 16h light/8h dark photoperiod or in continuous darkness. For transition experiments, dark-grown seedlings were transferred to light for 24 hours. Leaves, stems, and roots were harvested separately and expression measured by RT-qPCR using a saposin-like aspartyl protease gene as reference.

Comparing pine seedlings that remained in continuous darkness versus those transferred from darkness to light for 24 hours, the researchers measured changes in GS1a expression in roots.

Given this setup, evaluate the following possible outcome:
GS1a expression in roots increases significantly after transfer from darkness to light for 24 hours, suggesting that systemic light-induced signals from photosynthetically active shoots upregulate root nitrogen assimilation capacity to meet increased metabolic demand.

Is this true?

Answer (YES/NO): NO